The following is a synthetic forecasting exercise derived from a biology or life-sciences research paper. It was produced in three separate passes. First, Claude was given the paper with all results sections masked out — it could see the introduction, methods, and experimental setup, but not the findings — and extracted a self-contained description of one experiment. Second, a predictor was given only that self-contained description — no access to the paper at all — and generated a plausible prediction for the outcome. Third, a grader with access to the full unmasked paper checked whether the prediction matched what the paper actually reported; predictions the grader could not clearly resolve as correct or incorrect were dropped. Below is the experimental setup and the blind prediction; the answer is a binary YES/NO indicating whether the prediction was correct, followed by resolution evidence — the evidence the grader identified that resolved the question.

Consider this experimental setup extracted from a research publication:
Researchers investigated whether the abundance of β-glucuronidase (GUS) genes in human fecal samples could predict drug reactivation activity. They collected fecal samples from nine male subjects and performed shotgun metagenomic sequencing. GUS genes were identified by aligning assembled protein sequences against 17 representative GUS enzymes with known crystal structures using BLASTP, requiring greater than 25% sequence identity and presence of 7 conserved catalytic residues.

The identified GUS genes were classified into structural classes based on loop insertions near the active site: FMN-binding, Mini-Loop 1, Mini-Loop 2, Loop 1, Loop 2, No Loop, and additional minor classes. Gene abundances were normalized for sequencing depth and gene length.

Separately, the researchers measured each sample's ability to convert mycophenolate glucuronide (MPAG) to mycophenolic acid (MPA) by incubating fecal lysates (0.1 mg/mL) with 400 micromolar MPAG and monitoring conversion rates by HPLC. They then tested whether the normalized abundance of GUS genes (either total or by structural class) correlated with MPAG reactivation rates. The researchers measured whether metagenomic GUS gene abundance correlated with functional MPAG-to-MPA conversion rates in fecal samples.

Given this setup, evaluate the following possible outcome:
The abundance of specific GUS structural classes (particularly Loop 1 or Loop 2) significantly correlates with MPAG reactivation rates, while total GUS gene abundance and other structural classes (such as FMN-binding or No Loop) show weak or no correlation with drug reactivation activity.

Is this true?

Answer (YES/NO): NO